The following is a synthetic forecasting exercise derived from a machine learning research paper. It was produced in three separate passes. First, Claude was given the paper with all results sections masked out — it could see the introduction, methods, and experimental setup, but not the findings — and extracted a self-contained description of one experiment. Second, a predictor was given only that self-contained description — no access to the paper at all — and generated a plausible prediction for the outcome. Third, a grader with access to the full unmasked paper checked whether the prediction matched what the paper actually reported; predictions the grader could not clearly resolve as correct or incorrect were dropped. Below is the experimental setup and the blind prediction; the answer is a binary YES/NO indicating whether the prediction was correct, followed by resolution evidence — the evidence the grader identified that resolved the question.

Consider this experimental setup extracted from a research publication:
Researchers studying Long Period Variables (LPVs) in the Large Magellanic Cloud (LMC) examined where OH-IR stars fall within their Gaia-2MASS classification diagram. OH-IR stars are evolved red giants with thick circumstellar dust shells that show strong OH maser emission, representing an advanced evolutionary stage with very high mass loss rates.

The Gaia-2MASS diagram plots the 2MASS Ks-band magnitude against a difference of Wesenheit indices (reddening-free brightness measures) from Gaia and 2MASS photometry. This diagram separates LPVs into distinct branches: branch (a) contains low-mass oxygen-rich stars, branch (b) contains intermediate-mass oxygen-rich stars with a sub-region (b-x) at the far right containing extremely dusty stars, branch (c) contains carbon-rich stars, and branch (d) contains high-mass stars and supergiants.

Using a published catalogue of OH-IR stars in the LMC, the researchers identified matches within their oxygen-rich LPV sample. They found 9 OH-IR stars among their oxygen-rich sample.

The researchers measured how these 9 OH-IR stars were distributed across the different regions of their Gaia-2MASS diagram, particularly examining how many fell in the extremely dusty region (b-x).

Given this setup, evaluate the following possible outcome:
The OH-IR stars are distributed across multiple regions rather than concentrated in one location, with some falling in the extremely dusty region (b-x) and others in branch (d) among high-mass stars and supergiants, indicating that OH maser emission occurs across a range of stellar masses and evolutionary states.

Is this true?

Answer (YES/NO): NO